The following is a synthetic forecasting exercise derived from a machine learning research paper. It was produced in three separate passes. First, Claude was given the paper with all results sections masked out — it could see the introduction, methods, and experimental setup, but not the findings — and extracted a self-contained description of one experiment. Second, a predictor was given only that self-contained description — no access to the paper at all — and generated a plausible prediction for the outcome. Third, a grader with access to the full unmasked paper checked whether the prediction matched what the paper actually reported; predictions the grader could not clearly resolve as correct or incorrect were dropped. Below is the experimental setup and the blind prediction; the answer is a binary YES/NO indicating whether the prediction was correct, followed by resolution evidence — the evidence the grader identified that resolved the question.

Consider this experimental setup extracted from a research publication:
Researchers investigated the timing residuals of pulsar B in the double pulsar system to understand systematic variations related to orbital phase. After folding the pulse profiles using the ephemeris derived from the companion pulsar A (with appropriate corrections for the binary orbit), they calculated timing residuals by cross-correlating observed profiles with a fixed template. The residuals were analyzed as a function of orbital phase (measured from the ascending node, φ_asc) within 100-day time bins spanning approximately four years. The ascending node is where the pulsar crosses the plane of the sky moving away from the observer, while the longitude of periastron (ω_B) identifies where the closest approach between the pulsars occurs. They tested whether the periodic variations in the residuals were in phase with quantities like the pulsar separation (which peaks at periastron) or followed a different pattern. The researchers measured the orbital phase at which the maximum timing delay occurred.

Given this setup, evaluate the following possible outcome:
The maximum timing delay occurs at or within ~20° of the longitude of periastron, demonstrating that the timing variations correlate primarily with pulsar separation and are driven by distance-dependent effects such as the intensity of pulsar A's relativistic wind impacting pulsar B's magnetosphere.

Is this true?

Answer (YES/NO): NO